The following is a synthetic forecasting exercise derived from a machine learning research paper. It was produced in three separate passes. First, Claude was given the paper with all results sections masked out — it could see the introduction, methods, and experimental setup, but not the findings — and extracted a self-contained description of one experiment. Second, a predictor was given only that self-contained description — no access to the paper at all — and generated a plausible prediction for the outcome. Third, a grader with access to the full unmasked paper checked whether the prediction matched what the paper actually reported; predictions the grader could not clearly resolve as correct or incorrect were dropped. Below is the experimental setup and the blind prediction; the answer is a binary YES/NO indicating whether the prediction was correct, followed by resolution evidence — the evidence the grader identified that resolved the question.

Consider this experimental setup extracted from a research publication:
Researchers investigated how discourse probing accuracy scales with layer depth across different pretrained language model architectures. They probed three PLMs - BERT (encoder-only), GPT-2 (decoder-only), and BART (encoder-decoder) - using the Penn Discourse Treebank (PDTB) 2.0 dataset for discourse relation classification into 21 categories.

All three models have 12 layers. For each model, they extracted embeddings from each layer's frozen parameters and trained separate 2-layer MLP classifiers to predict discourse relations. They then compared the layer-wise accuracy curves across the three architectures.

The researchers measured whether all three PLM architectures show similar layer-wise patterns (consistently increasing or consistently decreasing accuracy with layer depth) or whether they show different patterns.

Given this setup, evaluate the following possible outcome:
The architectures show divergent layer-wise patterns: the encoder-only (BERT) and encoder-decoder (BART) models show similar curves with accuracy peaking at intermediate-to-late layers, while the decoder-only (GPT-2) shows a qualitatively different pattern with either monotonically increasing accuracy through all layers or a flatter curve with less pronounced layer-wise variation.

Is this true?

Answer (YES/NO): NO